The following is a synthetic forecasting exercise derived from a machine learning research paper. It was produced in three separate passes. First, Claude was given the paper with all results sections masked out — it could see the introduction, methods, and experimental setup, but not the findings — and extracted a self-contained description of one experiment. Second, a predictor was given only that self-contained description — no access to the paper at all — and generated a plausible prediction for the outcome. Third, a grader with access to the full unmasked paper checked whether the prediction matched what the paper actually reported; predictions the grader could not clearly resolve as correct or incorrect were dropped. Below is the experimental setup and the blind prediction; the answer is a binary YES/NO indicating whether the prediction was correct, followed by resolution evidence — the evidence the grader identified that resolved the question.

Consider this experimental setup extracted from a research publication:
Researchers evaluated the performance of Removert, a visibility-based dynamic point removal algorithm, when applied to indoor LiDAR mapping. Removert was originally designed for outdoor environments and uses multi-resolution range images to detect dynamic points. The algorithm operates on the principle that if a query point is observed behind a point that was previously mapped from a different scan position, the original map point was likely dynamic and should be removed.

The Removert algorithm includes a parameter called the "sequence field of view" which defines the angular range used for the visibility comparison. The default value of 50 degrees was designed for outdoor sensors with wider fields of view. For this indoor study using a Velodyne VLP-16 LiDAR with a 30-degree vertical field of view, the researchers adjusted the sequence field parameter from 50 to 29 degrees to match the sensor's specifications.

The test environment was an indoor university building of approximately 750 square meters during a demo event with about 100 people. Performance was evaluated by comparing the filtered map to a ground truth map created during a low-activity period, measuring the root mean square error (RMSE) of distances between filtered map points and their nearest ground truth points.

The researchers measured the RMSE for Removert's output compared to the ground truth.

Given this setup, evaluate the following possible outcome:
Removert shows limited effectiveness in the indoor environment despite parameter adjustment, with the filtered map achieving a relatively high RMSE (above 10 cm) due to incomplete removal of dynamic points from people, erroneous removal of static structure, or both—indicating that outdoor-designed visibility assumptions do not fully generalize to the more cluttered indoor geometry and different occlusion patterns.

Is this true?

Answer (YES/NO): YES